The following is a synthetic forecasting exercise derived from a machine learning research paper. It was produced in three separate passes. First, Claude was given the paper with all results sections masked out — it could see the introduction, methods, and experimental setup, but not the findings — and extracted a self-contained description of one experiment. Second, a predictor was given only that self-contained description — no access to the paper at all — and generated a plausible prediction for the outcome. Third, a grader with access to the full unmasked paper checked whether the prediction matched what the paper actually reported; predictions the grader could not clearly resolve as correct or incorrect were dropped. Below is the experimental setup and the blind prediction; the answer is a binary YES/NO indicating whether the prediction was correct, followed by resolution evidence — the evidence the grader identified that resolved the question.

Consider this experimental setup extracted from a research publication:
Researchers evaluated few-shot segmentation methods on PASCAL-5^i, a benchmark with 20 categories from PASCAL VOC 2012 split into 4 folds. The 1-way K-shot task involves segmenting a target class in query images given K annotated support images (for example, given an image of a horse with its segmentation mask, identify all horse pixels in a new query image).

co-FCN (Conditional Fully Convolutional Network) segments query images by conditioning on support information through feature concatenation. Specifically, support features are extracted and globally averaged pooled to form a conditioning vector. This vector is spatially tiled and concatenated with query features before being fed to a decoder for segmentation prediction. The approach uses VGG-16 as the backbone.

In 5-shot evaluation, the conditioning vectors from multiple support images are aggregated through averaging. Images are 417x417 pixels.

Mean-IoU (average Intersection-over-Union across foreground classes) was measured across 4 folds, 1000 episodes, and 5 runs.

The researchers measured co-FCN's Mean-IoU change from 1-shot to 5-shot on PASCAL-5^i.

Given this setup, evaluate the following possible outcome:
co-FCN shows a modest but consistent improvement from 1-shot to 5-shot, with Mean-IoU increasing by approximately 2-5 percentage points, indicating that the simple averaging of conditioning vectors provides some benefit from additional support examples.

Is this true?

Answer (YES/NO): NO